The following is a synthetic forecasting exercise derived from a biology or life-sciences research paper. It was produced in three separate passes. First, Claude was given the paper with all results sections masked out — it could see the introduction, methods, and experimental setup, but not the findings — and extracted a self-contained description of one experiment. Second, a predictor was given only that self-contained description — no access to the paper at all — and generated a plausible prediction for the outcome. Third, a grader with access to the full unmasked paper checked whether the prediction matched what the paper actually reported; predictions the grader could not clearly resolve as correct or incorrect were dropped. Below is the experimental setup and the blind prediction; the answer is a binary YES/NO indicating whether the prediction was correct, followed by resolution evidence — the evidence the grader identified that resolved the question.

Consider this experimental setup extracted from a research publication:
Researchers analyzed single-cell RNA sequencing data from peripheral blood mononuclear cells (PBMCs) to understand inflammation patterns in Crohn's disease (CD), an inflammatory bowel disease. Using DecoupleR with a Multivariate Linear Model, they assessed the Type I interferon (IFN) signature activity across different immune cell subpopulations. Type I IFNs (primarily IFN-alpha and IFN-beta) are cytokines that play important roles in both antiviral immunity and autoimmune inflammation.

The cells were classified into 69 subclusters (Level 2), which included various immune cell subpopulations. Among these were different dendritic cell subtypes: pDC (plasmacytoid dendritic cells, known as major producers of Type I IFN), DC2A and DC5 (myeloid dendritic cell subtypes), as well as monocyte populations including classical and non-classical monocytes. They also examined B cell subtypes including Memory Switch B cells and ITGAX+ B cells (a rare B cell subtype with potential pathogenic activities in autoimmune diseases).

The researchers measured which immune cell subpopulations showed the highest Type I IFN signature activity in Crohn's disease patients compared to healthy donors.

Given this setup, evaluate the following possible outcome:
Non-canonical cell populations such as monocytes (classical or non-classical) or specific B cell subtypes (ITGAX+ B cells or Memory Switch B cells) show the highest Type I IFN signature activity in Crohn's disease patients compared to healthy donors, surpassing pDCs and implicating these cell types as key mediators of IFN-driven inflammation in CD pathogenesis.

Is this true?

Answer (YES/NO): NO